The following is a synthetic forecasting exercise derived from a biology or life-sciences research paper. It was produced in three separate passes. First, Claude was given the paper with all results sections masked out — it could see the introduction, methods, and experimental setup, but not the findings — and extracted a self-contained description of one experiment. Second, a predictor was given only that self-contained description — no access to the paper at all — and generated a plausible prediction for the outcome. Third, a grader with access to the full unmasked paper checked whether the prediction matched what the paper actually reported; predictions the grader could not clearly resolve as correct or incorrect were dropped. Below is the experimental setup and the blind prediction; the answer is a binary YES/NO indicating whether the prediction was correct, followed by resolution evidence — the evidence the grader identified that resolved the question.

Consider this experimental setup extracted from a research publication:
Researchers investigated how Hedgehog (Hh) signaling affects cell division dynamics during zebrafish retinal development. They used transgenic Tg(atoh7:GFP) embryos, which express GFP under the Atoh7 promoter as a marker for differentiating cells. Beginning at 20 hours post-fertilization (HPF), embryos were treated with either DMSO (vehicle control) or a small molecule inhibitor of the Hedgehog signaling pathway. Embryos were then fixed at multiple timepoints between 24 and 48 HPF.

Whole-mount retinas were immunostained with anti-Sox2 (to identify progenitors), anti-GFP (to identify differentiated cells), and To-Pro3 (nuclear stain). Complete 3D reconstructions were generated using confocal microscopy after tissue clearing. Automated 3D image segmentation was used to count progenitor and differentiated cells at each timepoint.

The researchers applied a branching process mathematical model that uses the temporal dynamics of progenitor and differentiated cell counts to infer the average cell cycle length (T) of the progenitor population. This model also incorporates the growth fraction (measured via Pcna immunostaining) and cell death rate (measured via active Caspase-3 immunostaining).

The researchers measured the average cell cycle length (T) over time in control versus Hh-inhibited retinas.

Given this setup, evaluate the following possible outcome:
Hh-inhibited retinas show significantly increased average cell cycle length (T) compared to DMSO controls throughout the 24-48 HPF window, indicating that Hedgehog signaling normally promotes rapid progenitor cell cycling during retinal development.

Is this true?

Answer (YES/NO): YES